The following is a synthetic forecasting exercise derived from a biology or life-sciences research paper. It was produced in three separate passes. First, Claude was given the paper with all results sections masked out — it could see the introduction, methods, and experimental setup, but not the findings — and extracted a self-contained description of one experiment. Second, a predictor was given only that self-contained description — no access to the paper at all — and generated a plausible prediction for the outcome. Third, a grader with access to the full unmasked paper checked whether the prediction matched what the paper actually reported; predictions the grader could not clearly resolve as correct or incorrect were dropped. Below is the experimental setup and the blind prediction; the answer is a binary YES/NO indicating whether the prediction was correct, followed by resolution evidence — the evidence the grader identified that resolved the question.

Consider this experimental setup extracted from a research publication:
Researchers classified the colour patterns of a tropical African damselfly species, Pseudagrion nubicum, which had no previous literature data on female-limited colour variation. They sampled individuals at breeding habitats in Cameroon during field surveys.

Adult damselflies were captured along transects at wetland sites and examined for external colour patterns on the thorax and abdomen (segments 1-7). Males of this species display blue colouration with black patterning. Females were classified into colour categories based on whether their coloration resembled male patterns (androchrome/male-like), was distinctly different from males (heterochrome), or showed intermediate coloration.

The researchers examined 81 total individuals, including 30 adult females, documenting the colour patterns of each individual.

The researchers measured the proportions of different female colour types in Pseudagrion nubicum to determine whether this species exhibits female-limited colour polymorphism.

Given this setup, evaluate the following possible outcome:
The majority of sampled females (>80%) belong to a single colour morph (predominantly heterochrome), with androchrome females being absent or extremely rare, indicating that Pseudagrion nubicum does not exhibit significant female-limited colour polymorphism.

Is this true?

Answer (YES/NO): NO